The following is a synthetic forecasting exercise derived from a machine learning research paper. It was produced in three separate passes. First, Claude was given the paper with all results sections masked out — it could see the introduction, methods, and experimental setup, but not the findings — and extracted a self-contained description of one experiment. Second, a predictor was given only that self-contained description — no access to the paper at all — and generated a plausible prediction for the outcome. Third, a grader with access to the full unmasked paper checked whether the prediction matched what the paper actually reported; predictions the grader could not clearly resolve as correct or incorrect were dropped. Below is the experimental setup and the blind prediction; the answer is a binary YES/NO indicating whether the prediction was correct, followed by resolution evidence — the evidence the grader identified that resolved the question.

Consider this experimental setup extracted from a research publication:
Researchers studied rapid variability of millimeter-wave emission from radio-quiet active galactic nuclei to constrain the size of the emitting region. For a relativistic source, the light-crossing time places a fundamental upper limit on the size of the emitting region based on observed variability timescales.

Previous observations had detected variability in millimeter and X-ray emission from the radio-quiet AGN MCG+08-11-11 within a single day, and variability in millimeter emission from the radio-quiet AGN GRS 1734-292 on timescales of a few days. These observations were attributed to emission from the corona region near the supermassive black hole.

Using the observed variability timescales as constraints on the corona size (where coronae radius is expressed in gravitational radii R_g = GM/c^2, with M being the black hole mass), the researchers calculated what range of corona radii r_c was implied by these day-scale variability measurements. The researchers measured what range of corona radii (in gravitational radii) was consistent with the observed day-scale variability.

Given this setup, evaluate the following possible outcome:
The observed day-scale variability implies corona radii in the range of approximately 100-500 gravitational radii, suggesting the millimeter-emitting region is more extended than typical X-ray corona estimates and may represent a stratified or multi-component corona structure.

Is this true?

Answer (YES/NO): NO